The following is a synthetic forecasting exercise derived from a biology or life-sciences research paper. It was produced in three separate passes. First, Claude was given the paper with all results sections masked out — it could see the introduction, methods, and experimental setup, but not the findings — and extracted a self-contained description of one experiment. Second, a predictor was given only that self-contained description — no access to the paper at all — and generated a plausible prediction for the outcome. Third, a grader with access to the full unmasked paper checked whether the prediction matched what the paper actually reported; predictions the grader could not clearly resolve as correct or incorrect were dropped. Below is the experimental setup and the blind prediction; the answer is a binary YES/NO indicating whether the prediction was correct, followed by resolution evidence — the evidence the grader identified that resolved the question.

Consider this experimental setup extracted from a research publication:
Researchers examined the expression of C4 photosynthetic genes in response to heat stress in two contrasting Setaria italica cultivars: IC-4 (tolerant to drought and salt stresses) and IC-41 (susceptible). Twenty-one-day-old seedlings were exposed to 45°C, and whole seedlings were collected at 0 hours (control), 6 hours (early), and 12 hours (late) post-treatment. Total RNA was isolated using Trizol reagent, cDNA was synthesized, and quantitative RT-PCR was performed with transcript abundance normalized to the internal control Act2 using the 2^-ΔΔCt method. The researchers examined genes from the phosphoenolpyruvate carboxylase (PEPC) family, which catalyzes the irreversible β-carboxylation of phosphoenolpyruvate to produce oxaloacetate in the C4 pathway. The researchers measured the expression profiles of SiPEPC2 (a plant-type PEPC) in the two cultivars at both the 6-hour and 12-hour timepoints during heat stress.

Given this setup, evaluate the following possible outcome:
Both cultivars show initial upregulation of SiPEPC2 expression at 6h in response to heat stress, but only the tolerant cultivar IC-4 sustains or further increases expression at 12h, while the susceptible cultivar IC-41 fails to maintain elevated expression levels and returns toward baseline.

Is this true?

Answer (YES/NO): NO